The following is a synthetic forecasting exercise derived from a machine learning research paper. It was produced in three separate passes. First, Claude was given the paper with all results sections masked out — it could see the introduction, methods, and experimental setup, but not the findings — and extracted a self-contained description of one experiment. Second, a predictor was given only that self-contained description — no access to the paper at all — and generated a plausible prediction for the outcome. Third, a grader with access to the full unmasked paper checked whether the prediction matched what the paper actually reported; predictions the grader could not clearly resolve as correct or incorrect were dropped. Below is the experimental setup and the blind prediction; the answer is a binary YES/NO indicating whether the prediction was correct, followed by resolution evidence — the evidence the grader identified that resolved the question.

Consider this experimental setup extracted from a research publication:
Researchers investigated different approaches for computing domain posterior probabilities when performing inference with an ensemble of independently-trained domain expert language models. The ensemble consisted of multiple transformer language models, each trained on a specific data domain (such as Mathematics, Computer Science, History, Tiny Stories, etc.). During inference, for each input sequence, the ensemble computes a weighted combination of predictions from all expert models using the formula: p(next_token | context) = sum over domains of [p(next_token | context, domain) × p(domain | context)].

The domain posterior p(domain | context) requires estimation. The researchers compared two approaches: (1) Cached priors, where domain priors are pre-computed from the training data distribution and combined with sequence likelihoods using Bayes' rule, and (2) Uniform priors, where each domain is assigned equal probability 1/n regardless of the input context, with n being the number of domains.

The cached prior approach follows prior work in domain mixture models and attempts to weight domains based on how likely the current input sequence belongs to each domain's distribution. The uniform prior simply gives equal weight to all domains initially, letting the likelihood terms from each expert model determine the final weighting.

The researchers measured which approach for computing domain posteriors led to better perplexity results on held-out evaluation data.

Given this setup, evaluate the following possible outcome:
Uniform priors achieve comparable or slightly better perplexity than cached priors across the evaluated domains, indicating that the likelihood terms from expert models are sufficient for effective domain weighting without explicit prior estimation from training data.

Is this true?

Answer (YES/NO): YES